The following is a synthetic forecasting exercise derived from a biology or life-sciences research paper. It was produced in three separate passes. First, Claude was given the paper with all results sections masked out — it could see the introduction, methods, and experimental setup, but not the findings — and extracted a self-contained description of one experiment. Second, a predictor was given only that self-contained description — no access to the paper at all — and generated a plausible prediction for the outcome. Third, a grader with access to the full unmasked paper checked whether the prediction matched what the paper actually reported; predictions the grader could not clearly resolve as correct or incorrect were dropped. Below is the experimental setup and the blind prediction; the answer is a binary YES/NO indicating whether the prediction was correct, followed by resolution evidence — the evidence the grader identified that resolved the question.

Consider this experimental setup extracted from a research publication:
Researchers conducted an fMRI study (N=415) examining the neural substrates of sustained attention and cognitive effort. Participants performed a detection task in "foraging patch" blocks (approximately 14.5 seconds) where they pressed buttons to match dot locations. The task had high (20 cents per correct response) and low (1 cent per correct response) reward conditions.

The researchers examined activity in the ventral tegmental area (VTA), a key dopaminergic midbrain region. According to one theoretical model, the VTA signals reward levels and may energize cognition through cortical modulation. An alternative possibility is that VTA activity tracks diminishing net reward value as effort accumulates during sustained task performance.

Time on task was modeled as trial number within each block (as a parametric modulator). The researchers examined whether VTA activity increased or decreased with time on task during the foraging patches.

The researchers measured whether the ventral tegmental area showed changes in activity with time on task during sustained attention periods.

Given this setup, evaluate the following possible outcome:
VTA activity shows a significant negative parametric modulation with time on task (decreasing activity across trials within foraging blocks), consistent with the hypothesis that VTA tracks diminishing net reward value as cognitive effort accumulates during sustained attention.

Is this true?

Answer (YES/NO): NO